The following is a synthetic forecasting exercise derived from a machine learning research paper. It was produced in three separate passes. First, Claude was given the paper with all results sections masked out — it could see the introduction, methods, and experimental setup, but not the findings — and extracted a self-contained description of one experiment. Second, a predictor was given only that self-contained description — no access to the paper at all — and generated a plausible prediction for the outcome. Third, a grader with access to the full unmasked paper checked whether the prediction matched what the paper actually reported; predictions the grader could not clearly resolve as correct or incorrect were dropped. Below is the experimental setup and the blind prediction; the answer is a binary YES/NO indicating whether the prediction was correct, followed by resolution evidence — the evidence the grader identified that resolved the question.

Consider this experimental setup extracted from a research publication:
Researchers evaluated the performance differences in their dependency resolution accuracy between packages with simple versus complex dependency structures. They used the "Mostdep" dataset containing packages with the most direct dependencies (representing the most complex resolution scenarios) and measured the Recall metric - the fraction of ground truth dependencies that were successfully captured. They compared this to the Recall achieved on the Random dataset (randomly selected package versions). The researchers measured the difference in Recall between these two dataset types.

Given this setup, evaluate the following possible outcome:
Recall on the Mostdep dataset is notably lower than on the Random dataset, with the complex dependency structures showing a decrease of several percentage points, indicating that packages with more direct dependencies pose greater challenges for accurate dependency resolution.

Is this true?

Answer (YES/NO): NO